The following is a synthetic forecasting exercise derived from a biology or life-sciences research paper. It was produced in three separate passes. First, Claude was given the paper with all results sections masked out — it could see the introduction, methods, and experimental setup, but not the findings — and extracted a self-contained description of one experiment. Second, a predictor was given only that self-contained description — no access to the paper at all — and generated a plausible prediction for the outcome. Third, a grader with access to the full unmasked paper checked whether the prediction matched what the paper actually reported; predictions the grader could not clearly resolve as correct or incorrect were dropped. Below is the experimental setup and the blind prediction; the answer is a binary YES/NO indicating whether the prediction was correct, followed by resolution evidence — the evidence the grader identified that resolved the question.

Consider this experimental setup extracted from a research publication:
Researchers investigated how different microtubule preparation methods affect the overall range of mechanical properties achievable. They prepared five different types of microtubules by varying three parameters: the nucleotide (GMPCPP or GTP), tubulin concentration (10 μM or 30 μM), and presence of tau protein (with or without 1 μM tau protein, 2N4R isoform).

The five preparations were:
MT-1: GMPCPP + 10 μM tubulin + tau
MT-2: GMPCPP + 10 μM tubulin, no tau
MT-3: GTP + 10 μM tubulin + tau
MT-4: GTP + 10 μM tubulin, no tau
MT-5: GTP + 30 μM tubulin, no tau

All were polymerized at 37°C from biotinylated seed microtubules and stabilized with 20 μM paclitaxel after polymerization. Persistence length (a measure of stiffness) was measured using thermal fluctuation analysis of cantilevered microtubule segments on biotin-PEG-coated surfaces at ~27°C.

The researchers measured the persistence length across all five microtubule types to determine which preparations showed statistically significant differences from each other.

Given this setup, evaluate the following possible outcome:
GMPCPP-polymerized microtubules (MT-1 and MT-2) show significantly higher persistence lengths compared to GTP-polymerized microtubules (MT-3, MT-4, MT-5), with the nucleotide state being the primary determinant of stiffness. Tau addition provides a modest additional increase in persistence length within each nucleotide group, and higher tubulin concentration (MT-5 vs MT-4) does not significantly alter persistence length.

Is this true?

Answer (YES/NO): NO